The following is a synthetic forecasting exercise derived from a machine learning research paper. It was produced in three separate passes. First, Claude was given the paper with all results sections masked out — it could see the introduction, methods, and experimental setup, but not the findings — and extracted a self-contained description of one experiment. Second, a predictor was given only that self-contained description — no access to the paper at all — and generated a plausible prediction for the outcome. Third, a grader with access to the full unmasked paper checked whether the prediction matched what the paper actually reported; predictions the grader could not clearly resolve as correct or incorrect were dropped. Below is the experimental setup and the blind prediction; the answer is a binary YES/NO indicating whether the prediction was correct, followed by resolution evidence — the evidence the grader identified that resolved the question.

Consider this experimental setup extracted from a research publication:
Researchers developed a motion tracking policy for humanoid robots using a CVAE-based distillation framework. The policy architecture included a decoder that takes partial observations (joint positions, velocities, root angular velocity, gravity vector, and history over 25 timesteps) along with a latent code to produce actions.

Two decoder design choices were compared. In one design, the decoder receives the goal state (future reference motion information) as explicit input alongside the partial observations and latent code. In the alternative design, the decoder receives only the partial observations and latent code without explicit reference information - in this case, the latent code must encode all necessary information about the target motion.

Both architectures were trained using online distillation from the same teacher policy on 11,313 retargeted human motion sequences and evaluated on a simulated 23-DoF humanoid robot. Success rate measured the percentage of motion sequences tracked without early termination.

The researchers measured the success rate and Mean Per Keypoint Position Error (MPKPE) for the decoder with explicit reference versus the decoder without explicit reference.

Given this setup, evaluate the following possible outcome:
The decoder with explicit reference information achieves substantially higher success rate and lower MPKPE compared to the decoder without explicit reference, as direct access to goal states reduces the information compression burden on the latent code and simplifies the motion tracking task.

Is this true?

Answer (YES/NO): NO